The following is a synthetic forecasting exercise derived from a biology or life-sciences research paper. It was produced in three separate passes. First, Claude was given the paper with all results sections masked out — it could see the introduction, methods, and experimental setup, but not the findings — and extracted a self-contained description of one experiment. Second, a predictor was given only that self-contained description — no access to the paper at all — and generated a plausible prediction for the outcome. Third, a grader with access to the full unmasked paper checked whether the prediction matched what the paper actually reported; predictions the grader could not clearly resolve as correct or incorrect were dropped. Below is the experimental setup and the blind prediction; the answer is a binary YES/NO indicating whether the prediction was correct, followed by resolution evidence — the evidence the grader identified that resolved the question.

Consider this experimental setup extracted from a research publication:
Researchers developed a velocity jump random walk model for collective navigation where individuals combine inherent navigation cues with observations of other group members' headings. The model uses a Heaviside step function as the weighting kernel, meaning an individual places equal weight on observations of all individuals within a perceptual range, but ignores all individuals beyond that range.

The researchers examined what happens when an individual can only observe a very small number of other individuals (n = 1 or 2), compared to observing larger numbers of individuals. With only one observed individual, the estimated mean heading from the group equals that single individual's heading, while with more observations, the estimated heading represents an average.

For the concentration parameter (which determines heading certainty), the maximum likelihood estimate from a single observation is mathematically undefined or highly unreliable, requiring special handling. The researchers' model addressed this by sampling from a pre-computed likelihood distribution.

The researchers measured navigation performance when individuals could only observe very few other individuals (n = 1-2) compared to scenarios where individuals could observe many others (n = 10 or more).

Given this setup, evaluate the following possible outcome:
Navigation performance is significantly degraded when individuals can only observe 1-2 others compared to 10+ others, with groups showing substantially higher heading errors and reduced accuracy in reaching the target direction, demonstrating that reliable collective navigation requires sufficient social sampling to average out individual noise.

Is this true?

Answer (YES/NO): YES